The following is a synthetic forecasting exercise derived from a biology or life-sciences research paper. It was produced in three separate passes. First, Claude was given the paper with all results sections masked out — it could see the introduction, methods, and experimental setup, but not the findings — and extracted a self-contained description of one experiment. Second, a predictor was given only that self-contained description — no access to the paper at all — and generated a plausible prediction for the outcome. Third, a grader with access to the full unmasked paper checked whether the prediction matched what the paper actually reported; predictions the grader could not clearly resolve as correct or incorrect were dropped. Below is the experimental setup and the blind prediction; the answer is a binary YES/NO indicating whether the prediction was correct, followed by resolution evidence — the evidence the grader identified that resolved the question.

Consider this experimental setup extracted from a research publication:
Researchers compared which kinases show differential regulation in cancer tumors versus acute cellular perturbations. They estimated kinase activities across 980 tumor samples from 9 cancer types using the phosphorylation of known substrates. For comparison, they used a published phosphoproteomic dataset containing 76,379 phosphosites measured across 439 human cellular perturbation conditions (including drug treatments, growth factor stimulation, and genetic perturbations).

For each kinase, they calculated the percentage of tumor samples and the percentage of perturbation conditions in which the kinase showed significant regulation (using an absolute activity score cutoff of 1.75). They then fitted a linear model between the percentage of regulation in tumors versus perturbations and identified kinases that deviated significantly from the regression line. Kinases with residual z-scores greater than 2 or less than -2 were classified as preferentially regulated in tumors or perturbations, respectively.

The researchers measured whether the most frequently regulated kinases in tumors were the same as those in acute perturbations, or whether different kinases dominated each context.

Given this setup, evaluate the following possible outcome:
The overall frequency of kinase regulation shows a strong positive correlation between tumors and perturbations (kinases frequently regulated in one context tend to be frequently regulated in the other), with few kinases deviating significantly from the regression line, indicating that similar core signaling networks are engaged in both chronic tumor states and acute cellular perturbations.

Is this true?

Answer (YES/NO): YES